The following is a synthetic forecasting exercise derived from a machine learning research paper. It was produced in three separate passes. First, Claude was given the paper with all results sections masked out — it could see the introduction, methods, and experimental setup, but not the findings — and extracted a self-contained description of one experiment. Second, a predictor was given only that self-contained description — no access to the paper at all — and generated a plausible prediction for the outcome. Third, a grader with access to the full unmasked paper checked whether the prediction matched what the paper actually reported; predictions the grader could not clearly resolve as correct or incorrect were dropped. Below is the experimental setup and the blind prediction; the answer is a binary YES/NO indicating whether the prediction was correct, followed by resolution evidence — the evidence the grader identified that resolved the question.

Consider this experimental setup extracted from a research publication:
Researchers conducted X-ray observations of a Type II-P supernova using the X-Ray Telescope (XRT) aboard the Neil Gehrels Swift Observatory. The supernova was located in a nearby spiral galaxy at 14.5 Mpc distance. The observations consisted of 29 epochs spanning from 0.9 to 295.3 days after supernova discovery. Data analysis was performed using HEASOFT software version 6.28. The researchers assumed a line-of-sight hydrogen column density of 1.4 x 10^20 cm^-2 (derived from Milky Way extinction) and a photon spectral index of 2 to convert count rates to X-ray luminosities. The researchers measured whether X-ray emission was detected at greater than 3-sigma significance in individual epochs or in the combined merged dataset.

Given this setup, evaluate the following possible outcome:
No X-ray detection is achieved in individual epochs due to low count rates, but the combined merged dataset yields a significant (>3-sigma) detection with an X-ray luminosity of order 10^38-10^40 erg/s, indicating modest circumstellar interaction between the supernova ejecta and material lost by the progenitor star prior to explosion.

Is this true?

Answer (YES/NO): NO